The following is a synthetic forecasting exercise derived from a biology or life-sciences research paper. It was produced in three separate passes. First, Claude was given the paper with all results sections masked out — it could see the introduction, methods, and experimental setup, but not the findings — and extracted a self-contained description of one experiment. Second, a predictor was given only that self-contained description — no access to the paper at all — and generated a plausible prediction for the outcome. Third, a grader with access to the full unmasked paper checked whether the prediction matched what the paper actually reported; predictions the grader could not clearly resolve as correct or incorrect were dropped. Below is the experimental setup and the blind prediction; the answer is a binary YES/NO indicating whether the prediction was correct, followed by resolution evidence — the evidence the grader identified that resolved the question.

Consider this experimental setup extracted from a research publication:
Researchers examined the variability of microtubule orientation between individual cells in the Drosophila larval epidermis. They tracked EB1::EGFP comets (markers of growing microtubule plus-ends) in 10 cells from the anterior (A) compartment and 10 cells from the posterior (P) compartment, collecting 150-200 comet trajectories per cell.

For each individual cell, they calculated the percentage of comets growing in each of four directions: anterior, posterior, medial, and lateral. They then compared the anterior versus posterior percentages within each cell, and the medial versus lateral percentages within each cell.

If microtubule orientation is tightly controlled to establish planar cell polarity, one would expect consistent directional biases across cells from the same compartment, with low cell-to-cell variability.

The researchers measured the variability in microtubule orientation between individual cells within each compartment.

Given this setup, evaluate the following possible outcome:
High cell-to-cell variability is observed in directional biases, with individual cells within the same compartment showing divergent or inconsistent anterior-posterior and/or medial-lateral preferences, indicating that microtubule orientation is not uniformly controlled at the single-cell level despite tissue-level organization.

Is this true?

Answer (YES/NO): YES